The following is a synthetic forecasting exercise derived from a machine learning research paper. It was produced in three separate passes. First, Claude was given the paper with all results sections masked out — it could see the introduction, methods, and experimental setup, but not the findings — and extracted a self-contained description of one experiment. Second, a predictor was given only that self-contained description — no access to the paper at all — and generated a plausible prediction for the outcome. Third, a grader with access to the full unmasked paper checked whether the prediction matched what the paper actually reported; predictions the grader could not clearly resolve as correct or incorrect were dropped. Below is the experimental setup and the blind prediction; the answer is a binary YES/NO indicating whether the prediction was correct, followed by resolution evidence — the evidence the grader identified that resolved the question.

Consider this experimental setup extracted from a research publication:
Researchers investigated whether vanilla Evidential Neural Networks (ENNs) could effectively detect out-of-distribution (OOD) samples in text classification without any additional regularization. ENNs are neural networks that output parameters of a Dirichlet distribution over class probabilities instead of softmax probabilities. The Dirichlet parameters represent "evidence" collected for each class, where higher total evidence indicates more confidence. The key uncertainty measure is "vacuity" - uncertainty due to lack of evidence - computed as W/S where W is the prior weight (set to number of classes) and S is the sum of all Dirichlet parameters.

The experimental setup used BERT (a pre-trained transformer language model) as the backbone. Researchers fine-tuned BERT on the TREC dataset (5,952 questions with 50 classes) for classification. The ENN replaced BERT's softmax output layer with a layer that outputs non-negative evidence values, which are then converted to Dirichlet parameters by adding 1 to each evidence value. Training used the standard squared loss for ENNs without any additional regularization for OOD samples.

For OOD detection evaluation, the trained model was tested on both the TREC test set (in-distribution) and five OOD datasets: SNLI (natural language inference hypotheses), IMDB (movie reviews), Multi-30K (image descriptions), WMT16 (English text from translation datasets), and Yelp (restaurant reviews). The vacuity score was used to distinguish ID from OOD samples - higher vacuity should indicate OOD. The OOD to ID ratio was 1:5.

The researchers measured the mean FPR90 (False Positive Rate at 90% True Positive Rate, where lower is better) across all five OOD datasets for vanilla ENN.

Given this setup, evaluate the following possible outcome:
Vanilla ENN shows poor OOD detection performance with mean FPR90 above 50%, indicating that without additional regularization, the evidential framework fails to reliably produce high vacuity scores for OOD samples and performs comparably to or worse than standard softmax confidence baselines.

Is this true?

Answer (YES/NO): YES